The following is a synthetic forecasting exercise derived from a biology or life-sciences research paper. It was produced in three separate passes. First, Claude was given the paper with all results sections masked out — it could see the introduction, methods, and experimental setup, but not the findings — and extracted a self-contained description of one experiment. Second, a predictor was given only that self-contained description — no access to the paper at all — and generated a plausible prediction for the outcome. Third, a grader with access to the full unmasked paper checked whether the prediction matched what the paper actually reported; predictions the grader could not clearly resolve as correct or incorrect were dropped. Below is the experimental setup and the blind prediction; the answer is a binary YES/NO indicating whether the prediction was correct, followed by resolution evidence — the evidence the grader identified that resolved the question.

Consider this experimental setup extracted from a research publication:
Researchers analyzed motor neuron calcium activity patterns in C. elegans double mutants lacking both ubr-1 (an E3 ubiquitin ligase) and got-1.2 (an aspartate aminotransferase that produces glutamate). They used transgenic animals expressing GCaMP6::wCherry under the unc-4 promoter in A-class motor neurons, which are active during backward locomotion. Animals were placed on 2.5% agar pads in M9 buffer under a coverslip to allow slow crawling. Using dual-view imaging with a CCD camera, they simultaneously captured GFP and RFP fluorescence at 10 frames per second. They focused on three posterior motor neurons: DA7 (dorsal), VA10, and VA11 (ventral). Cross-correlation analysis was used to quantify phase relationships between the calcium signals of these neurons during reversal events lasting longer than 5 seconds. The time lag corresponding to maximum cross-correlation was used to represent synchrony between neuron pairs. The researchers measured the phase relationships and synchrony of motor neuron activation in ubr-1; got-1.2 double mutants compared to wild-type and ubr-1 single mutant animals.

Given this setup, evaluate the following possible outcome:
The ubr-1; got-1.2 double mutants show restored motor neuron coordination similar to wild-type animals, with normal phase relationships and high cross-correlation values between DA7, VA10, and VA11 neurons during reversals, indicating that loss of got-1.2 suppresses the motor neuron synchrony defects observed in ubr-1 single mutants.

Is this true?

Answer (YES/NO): YES